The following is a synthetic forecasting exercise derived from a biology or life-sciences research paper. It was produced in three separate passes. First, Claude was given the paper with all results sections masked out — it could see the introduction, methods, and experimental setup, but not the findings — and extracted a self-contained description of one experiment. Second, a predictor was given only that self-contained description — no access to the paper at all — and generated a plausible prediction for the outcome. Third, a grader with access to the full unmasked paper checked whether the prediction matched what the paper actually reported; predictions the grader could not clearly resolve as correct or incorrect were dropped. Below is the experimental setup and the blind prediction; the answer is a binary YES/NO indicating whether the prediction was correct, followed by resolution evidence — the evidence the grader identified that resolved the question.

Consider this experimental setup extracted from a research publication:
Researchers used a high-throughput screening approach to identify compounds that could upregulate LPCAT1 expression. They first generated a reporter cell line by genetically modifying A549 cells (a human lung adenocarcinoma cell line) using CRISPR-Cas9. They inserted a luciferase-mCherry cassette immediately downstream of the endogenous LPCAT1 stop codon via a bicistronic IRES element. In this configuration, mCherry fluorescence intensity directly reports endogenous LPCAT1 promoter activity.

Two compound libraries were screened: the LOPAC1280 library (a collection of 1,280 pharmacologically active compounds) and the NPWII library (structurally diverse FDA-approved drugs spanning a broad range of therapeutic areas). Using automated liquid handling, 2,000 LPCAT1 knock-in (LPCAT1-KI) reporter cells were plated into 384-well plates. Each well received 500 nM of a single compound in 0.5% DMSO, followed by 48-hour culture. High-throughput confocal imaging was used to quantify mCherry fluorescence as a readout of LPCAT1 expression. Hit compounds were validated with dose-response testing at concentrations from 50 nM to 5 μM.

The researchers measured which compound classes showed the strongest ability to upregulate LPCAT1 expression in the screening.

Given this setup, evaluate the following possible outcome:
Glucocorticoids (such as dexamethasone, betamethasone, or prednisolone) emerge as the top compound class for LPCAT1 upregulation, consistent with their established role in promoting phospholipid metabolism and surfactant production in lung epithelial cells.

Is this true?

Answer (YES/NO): NO